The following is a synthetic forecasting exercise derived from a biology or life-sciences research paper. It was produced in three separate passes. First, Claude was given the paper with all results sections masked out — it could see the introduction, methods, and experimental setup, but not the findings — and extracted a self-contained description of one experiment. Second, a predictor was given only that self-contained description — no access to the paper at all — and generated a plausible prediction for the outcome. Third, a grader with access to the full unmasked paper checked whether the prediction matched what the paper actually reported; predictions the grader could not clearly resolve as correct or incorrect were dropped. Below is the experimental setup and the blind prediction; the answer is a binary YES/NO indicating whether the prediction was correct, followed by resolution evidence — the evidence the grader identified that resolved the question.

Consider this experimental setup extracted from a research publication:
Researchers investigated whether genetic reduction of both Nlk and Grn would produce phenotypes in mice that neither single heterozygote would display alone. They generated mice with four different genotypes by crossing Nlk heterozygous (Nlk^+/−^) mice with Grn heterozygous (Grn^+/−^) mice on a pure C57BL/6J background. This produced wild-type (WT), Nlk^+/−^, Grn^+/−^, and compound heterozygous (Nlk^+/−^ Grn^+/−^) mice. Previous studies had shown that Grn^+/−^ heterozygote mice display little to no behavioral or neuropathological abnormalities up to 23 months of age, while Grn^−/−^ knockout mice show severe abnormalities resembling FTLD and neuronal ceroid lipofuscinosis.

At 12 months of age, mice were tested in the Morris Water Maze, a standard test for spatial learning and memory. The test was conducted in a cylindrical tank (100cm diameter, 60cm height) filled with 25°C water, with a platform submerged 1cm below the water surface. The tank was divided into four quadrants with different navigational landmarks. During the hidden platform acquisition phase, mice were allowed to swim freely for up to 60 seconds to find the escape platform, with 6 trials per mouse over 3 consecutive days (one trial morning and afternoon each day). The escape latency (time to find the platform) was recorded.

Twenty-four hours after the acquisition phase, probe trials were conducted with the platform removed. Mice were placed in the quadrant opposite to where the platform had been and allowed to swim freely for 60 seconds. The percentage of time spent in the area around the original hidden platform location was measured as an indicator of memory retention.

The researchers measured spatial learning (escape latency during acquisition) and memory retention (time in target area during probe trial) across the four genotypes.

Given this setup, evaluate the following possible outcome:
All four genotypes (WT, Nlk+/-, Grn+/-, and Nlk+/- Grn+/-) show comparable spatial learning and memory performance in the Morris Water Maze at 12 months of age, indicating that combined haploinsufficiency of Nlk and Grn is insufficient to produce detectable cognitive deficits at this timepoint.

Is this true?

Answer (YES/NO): NO